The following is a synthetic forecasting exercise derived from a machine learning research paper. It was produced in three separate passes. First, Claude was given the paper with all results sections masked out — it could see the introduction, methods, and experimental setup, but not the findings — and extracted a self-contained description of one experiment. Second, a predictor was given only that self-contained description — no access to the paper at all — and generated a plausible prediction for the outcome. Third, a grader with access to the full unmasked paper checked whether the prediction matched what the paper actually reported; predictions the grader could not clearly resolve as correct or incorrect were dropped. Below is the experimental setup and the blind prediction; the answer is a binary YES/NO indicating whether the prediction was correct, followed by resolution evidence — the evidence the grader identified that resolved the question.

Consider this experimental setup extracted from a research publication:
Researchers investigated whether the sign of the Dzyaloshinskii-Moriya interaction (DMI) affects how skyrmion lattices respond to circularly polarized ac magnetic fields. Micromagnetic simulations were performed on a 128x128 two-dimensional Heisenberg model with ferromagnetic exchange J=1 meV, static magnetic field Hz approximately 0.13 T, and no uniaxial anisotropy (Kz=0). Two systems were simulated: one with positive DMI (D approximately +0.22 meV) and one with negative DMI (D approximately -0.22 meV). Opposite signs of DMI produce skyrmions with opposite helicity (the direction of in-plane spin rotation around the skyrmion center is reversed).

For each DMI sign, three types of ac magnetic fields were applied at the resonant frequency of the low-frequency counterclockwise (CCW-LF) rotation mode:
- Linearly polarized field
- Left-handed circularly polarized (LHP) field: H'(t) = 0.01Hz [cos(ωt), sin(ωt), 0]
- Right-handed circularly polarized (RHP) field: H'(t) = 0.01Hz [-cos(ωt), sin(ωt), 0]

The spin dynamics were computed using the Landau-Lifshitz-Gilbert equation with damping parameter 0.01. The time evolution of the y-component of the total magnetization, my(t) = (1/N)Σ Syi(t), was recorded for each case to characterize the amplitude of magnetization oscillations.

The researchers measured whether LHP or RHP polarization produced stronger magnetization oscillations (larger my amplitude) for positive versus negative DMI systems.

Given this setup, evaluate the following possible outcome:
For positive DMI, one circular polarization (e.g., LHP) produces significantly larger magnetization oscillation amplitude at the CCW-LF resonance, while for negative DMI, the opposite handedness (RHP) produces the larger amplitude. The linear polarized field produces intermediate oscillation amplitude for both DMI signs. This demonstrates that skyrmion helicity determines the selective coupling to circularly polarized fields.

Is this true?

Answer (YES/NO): NO